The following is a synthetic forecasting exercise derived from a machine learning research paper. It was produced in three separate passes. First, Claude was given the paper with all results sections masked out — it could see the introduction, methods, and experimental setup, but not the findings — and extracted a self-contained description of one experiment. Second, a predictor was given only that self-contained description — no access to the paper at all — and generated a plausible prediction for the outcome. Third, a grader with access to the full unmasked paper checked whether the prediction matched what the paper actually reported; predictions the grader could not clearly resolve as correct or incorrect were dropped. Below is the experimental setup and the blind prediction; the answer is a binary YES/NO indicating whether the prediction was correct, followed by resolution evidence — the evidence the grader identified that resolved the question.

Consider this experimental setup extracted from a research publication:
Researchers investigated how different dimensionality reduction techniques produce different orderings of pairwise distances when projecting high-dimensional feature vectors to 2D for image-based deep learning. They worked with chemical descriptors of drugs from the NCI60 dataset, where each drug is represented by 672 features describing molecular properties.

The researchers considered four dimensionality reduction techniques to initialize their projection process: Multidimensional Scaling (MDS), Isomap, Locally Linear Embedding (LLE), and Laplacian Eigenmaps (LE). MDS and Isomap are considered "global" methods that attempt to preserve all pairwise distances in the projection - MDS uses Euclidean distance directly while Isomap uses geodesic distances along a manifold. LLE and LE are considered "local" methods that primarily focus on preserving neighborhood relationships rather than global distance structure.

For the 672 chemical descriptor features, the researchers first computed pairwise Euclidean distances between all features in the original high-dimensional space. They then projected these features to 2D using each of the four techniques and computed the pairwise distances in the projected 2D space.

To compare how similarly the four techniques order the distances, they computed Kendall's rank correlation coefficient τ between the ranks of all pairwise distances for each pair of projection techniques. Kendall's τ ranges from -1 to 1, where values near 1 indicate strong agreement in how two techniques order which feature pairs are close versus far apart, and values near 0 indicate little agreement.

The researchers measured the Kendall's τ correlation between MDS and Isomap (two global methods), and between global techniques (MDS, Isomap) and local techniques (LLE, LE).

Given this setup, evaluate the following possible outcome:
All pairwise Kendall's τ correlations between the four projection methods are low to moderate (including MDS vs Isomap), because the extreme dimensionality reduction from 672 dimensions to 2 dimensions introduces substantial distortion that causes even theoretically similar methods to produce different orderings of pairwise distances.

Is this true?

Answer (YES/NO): NO